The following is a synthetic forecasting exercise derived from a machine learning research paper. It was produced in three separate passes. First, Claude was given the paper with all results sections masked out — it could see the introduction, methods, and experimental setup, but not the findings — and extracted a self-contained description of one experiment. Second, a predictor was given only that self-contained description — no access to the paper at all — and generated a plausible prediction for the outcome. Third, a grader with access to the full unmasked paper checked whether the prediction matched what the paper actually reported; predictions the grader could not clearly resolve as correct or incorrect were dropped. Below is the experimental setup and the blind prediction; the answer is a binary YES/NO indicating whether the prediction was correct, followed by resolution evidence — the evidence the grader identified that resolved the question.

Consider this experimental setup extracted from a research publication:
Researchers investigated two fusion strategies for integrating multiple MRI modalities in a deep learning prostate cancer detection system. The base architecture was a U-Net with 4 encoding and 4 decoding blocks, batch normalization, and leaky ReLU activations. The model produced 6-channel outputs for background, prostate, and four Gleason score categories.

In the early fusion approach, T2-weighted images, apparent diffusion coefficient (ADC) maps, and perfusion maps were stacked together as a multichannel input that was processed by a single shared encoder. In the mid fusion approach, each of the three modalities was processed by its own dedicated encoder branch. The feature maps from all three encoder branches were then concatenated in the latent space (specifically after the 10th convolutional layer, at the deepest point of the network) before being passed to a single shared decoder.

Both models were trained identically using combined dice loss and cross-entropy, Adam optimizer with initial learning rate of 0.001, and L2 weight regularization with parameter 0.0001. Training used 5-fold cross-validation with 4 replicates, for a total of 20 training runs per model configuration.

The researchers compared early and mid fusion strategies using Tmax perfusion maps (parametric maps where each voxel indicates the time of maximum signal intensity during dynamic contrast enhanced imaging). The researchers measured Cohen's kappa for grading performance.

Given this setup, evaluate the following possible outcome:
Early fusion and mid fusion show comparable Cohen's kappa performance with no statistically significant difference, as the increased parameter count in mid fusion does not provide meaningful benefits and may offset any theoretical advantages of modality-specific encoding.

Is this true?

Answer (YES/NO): NO